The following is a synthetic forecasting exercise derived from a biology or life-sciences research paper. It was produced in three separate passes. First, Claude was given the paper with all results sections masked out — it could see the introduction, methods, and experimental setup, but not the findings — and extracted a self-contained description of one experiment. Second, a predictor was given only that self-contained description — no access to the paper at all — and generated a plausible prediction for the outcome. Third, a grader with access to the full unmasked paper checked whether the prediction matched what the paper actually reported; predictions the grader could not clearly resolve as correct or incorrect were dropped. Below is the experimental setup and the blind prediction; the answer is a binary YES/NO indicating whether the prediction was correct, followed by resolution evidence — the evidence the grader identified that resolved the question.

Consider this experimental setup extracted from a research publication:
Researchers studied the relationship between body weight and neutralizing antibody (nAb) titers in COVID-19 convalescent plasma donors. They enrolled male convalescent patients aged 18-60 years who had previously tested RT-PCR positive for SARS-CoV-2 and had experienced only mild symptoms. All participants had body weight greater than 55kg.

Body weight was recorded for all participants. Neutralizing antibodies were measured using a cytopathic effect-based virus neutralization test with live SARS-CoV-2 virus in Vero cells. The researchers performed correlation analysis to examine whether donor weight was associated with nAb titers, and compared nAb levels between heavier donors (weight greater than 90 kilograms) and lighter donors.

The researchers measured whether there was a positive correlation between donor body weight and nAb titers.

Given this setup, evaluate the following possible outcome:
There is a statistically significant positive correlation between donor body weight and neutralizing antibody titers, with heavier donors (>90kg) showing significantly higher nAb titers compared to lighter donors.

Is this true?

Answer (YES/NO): YES